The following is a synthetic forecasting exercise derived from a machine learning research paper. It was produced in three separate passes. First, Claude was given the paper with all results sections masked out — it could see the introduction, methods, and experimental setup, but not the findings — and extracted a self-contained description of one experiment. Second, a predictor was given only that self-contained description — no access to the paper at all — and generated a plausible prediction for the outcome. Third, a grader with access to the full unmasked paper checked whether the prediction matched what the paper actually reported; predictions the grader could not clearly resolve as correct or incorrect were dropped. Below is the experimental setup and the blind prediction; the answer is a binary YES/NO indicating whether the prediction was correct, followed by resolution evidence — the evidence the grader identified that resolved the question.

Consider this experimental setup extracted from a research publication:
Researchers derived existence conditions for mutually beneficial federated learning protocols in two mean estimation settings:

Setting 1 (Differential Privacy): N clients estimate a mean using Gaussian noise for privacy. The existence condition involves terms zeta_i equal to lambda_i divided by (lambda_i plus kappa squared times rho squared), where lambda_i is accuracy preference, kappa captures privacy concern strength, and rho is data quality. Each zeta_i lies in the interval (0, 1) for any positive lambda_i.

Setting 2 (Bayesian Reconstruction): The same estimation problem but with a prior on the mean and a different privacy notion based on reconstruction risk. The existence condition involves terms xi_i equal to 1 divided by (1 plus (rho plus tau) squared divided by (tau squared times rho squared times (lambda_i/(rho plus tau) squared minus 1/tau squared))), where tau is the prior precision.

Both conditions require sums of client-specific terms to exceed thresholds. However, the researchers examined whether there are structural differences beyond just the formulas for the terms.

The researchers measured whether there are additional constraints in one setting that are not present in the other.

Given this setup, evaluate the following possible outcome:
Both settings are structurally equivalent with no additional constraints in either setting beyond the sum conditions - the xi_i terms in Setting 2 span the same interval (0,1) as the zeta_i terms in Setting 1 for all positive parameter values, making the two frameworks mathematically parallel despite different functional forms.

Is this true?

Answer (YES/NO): NO